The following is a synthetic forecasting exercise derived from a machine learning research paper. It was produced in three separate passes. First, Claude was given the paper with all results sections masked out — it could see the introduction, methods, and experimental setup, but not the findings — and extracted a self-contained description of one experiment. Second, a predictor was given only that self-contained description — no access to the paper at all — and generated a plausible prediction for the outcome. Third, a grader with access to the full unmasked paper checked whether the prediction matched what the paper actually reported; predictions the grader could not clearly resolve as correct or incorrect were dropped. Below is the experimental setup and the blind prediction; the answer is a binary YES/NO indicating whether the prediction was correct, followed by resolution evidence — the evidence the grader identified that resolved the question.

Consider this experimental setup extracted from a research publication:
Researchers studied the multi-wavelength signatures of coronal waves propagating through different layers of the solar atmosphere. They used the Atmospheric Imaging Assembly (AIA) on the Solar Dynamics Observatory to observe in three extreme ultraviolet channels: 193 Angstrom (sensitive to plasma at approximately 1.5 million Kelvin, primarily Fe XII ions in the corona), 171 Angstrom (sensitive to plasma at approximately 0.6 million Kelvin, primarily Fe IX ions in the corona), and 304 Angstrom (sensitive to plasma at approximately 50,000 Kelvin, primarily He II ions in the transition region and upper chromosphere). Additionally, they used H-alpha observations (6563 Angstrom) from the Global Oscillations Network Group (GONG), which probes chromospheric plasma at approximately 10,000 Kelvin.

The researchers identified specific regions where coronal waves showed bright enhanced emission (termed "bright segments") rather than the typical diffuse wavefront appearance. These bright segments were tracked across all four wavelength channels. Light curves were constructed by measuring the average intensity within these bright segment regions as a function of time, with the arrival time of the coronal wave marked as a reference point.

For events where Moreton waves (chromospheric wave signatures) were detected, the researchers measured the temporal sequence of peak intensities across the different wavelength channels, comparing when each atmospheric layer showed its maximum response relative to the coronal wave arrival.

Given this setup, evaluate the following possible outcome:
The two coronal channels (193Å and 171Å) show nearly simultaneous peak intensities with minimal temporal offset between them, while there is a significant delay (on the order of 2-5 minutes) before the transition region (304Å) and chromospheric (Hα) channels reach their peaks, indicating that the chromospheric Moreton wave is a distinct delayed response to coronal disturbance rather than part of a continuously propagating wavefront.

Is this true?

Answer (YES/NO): NO